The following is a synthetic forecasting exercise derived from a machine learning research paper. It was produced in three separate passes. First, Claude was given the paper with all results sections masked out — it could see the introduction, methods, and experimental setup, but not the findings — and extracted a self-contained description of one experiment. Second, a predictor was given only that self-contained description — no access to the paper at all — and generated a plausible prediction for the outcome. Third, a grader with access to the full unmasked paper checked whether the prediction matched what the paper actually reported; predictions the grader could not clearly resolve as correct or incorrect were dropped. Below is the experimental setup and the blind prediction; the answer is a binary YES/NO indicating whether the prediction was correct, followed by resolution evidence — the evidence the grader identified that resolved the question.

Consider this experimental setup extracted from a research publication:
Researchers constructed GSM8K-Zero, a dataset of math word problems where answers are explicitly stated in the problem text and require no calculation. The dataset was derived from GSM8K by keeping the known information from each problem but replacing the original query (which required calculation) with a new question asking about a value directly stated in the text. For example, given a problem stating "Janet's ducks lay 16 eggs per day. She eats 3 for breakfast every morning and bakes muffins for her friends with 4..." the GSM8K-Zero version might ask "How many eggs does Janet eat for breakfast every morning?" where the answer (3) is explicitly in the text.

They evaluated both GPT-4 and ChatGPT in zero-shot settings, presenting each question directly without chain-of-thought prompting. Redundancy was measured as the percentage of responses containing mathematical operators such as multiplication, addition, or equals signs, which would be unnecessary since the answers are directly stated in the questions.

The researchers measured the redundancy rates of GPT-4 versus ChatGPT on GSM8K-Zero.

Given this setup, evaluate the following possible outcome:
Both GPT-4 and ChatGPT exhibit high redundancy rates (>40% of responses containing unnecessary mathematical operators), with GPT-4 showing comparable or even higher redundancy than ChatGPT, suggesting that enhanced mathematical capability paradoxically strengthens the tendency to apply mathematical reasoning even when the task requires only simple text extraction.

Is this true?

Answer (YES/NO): NO